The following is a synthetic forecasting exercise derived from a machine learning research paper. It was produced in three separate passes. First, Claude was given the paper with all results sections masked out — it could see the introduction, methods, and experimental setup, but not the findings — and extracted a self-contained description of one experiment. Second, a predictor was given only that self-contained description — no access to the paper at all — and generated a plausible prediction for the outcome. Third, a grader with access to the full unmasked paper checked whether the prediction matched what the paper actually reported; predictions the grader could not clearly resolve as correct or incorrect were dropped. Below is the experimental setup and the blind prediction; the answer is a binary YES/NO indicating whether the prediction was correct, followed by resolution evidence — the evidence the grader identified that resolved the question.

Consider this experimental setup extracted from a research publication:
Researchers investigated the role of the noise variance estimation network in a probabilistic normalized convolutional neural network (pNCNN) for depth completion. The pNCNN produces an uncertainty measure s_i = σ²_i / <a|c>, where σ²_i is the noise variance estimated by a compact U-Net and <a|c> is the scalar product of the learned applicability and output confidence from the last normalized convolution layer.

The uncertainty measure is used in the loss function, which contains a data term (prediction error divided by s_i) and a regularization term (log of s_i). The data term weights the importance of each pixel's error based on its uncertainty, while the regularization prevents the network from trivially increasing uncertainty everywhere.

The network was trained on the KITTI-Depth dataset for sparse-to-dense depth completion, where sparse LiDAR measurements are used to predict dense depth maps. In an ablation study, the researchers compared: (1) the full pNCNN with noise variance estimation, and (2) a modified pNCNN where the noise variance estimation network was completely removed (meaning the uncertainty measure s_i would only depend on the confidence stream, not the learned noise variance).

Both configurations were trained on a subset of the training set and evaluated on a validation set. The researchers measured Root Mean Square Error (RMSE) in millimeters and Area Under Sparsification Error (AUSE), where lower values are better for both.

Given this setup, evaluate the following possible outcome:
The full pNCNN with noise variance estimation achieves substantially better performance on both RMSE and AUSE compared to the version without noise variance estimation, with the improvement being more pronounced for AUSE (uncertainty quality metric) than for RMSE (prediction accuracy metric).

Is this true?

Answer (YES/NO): YES